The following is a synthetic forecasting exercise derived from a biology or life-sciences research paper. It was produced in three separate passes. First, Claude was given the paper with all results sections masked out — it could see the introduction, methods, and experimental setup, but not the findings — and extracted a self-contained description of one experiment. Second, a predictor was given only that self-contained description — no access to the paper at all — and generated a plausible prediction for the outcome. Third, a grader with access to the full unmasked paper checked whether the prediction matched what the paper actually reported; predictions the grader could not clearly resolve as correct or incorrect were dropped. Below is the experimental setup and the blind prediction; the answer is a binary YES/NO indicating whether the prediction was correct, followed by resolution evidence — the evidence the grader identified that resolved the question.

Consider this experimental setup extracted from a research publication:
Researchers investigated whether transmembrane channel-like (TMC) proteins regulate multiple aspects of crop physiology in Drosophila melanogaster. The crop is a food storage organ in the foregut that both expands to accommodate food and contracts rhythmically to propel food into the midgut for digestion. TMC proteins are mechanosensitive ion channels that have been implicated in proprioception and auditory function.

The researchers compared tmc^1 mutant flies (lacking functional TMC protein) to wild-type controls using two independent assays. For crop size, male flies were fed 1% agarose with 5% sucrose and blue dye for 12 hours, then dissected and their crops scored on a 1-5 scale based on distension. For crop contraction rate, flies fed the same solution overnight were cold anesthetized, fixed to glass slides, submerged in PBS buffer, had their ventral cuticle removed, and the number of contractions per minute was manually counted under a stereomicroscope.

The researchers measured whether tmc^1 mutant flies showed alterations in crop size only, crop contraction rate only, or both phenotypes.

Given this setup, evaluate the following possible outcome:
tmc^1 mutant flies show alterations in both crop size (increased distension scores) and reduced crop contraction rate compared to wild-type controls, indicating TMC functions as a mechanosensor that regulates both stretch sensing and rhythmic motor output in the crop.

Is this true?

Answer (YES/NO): NO